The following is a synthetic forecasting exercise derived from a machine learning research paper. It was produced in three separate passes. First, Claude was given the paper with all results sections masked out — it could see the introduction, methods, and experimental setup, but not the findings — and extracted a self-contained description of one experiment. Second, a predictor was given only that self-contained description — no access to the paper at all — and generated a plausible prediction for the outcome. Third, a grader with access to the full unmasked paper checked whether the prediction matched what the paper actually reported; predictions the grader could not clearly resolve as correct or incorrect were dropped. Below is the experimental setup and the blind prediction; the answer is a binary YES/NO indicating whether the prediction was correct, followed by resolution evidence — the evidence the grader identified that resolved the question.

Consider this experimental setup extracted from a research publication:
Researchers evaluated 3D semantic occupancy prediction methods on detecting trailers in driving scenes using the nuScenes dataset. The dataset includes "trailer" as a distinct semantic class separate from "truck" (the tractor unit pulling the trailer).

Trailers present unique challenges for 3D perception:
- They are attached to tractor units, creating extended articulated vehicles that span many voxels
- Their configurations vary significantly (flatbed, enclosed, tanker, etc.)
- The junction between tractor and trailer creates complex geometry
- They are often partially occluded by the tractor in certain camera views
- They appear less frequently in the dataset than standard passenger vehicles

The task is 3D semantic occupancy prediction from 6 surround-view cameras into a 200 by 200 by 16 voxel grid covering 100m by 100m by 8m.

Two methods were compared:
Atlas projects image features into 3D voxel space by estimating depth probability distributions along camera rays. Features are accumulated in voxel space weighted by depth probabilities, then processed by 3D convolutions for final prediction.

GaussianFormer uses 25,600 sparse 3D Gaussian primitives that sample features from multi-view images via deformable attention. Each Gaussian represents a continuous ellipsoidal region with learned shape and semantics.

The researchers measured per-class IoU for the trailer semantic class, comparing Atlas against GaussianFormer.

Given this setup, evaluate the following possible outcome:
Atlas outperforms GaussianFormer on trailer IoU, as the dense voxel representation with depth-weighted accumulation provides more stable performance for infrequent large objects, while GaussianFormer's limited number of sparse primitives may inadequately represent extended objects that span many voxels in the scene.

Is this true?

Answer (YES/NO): NO